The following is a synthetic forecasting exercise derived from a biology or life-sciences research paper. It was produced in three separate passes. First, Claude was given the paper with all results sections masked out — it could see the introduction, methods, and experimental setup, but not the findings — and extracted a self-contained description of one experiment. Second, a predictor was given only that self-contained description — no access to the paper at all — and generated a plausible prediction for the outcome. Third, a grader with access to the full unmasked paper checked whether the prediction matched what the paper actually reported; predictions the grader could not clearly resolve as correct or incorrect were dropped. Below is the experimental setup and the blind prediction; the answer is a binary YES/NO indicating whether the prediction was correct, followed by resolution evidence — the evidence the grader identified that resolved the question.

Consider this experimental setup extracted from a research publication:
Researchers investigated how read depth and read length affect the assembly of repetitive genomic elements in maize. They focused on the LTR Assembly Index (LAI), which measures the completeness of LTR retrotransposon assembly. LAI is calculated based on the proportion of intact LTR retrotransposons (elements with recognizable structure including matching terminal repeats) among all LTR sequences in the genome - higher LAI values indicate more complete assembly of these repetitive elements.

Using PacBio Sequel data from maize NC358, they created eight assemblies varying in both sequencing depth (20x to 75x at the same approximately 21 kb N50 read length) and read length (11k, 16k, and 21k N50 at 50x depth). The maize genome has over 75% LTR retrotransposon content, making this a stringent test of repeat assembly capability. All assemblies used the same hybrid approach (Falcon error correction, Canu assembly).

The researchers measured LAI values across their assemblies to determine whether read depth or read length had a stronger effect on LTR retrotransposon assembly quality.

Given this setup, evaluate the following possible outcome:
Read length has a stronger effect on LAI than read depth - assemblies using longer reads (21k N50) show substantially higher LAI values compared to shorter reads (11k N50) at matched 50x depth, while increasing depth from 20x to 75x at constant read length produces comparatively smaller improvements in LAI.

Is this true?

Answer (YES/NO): NO